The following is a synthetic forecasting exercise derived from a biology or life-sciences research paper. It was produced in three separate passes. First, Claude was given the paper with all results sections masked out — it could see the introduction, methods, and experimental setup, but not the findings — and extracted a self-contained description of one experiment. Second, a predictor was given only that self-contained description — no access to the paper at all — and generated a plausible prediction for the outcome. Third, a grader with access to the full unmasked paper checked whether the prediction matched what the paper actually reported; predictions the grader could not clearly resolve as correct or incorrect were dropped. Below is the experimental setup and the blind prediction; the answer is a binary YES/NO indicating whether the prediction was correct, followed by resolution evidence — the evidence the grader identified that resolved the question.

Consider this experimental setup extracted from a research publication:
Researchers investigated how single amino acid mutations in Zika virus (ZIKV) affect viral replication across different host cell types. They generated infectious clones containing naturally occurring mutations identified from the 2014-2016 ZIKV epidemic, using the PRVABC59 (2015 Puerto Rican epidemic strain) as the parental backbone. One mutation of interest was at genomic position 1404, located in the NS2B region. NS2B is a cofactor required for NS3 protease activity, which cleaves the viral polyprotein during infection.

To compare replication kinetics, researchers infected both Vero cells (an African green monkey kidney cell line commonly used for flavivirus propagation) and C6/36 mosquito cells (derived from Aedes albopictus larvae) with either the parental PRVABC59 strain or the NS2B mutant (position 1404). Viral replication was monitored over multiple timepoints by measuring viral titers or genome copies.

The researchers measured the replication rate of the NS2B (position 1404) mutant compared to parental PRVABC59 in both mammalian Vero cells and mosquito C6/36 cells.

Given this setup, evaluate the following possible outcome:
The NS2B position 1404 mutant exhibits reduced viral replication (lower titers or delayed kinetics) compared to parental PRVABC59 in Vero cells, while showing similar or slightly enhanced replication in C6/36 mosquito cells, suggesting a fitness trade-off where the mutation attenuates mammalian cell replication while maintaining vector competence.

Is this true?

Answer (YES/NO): NO